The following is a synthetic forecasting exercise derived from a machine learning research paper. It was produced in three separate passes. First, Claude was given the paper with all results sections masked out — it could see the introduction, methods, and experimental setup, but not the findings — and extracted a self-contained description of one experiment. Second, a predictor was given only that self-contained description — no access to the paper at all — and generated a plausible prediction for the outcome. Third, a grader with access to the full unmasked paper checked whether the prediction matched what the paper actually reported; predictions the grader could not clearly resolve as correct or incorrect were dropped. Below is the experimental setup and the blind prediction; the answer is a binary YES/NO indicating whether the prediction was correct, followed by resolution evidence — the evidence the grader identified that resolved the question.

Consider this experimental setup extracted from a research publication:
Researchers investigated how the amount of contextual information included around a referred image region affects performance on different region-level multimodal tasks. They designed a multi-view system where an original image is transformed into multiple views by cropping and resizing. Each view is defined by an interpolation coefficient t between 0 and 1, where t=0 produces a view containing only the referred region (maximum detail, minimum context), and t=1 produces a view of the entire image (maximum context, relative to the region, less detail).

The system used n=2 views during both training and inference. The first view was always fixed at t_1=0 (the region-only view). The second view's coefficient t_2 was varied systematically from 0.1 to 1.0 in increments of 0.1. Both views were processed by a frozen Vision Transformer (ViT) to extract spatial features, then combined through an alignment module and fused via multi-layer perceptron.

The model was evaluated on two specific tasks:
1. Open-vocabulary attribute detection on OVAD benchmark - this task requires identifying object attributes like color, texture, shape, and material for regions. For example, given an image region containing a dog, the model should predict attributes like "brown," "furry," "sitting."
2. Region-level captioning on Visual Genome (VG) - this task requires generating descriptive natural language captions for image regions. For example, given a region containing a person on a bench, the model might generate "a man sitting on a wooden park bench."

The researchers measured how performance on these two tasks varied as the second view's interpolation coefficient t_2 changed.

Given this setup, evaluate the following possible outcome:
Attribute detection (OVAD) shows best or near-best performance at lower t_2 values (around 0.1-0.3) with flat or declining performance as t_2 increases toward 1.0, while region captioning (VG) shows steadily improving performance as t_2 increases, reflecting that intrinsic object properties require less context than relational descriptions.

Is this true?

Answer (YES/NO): NO